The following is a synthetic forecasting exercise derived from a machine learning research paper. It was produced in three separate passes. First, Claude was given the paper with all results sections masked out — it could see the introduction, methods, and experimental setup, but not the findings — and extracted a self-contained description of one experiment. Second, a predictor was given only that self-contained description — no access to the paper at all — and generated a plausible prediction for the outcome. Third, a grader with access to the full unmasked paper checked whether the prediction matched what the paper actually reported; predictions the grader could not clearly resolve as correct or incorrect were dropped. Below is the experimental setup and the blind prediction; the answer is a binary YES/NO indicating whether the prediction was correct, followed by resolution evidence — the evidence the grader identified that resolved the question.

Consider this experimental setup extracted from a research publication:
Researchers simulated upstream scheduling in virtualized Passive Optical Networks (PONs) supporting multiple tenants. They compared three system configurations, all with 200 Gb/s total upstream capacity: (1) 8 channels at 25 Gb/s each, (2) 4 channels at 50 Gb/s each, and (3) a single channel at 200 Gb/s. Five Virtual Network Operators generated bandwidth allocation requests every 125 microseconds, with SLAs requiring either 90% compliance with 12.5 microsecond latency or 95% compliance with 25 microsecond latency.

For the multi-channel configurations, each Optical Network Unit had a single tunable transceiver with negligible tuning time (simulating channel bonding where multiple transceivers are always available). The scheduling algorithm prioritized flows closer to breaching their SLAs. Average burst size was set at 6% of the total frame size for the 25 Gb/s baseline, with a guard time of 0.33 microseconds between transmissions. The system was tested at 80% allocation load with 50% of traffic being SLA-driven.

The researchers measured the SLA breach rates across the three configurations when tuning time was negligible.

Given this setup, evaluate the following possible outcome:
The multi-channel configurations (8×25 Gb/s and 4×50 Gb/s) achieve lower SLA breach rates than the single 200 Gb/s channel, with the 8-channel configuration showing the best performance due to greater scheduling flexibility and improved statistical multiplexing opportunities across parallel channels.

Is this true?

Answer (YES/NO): NO